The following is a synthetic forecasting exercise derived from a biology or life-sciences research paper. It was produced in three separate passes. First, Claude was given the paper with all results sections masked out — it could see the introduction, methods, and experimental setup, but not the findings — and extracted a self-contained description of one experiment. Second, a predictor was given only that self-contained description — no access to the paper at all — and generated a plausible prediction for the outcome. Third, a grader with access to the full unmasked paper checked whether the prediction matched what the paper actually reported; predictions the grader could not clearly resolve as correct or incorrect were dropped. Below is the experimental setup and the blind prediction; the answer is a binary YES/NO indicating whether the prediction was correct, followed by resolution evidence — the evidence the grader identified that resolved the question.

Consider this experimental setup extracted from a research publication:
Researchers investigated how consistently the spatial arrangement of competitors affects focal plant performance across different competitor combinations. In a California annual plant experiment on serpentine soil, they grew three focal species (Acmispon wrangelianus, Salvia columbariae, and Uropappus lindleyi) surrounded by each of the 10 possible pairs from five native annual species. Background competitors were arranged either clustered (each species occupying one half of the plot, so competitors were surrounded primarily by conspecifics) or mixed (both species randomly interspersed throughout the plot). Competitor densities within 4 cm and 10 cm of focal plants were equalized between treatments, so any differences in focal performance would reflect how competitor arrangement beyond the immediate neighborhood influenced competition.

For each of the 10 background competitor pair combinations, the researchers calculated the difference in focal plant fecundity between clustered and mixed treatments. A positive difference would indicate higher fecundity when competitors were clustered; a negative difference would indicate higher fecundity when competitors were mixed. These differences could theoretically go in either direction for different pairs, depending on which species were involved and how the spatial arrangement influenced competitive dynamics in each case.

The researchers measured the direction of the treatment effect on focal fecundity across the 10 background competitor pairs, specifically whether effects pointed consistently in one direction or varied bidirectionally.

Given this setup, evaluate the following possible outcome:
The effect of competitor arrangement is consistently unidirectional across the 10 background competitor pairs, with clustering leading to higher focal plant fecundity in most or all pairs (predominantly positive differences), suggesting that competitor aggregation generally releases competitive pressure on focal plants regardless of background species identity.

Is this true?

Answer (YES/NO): YES